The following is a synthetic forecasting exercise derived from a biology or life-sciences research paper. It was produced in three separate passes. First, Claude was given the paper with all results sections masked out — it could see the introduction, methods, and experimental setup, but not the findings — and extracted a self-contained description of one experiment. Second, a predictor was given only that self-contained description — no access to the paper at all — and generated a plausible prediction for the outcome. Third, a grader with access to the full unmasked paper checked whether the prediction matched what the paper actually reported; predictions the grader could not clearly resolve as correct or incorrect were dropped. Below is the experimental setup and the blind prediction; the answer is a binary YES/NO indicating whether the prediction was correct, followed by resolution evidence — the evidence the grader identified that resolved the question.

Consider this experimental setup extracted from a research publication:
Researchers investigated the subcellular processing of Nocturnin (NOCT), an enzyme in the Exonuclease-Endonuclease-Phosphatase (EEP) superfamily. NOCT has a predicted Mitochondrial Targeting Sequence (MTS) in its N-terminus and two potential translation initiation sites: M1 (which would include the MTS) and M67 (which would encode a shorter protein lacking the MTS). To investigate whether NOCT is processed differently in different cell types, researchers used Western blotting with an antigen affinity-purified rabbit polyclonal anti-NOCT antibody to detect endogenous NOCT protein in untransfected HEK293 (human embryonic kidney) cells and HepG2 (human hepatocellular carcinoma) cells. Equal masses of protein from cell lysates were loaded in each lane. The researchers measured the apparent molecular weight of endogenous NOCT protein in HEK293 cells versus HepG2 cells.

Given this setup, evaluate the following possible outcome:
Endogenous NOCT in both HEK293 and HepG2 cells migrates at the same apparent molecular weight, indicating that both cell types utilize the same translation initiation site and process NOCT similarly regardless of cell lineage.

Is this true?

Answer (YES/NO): NO